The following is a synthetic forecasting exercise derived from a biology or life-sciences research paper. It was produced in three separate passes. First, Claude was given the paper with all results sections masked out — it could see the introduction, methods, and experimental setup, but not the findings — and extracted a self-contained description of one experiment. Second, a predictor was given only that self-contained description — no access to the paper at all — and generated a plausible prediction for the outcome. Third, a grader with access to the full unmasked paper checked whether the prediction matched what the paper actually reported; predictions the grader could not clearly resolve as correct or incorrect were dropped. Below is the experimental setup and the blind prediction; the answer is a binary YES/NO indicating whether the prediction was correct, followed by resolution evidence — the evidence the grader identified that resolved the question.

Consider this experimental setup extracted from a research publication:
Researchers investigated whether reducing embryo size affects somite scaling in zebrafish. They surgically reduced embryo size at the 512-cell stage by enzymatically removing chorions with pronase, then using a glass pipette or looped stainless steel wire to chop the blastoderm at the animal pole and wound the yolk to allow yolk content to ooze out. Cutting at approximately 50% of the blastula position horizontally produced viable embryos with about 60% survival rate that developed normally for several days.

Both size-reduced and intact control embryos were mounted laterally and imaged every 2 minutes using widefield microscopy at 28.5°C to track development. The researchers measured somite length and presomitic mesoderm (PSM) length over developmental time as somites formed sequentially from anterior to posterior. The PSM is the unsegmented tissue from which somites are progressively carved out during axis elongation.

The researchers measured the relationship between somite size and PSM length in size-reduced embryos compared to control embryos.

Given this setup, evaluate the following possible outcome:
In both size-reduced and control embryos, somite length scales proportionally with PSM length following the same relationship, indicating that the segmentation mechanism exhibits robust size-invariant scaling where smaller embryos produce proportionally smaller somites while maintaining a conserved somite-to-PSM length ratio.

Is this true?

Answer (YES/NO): YES